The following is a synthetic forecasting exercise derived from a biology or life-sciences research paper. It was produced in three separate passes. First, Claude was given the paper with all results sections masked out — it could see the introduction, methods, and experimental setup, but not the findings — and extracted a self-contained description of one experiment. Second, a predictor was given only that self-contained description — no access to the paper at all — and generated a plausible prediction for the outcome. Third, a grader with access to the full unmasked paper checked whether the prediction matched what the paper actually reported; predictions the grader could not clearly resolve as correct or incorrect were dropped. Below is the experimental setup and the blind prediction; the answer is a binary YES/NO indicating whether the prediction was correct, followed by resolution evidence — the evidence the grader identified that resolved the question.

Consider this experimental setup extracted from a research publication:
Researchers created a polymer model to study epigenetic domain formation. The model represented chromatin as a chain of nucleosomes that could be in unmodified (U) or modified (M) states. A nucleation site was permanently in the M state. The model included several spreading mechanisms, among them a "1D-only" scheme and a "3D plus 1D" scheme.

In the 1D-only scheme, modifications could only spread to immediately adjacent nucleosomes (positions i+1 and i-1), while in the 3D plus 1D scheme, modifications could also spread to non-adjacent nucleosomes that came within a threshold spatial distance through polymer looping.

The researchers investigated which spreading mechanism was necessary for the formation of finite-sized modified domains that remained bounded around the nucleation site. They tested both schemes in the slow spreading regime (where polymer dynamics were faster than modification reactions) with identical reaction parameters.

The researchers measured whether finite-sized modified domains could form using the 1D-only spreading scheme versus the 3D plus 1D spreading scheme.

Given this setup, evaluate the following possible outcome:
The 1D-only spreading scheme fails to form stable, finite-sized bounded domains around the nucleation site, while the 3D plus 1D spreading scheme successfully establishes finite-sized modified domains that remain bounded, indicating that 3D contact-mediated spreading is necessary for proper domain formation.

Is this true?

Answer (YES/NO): YES